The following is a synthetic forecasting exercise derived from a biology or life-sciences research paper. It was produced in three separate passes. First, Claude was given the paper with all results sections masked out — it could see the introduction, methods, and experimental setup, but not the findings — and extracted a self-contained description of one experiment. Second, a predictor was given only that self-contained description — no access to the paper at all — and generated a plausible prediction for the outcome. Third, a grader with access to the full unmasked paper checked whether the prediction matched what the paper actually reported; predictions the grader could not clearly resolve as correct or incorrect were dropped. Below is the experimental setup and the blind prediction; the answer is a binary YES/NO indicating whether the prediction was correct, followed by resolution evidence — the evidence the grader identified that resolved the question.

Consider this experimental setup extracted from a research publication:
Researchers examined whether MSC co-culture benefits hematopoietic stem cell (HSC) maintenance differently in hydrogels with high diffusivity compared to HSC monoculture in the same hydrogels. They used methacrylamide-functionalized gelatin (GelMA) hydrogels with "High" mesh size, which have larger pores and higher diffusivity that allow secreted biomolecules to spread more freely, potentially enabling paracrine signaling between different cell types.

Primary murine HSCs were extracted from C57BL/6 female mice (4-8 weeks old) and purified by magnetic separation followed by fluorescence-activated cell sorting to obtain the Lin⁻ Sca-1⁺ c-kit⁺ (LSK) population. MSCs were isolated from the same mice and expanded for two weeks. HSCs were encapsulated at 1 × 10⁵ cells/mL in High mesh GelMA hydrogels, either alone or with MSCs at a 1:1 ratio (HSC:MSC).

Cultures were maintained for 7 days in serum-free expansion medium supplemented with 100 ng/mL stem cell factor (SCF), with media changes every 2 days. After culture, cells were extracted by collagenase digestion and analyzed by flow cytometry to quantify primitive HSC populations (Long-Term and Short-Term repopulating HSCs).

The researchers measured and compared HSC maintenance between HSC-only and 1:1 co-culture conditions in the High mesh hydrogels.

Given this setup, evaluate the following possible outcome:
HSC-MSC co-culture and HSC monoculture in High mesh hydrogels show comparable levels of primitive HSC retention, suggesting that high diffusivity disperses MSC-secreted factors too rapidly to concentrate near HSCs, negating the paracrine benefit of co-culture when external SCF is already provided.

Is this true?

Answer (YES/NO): NO